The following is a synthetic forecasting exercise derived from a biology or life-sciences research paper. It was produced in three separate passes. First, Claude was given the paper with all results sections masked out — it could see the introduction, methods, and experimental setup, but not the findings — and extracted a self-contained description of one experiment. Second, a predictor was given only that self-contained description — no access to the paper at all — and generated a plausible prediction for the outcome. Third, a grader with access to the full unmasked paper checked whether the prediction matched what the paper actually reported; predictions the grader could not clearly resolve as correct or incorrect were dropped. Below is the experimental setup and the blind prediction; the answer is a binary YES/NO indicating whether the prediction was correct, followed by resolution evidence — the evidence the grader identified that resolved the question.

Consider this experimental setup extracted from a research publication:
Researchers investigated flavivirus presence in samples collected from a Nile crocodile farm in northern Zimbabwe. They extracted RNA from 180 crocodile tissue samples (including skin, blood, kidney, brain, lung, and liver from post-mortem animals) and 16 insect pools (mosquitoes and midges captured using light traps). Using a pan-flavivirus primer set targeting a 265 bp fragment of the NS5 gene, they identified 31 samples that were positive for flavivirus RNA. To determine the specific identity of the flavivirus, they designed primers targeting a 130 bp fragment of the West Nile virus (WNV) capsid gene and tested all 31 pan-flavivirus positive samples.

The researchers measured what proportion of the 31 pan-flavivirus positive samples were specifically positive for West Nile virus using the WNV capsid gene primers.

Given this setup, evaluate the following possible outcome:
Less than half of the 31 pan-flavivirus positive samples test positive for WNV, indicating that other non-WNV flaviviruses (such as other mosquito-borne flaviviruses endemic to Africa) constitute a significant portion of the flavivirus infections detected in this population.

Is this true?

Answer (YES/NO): NO